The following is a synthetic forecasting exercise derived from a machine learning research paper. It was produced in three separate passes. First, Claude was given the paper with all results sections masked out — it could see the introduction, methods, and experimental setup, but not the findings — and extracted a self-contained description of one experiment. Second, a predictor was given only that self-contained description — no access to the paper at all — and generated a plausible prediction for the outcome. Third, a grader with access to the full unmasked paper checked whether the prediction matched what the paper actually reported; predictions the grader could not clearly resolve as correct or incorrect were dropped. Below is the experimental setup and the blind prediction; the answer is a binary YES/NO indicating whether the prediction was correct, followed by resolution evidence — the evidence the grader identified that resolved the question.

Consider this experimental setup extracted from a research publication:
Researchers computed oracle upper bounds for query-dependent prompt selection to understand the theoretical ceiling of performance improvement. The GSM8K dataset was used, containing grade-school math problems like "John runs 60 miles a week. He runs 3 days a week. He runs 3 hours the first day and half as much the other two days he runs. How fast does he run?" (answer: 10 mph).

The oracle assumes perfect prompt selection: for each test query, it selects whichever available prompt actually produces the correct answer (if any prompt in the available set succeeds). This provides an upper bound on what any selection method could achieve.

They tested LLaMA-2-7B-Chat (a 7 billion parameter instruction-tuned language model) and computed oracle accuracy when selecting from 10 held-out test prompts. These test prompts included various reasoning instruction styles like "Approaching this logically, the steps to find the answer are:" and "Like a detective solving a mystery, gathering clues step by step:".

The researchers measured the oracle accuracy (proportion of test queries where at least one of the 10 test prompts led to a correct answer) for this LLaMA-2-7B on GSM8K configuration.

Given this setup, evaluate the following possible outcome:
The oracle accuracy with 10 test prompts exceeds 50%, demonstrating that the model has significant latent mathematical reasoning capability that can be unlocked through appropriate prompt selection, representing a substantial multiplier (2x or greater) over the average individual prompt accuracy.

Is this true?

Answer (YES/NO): YES